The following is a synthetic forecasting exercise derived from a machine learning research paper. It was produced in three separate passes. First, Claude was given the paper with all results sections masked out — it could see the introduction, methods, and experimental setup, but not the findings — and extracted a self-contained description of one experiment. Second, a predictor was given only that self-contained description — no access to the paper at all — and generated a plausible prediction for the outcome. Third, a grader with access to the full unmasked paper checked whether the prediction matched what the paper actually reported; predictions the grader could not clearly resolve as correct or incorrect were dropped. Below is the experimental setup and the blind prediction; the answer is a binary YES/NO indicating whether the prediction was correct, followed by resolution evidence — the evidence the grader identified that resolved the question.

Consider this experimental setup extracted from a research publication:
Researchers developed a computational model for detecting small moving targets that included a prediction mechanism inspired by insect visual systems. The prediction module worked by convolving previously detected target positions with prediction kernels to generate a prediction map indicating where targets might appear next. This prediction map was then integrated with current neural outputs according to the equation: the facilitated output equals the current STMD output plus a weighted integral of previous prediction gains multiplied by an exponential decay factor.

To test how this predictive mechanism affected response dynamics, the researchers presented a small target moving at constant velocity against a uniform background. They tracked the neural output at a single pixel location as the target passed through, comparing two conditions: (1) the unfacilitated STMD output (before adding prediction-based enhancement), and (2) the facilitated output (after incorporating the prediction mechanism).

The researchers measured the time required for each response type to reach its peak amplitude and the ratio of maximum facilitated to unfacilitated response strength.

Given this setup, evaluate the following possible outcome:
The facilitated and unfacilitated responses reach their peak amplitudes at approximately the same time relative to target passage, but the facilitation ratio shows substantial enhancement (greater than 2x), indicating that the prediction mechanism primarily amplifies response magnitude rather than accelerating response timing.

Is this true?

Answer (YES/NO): NO